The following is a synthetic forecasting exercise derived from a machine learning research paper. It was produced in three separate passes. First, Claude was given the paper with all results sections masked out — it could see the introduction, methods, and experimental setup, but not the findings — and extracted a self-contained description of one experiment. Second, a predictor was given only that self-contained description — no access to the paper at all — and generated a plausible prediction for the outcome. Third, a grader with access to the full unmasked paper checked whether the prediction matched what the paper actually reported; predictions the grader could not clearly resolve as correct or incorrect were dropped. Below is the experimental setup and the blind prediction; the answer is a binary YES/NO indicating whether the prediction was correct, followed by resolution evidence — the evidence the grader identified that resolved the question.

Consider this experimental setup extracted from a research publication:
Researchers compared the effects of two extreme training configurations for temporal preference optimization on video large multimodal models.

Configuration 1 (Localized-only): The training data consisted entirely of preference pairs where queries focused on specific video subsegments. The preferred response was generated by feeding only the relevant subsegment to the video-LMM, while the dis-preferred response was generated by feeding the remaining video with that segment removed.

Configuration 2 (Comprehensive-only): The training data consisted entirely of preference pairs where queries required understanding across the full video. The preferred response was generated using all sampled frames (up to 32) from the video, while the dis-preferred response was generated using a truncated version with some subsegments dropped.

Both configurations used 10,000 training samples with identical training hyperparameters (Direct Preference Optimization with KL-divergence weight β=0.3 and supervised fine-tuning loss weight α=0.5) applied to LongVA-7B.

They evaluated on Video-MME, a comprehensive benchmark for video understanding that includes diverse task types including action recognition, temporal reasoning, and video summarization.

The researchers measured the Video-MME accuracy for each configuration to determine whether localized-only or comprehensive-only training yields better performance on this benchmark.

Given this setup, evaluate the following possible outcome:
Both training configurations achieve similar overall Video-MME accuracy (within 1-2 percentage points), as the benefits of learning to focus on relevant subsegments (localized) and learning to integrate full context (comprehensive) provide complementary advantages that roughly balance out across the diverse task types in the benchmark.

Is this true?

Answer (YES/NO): YES